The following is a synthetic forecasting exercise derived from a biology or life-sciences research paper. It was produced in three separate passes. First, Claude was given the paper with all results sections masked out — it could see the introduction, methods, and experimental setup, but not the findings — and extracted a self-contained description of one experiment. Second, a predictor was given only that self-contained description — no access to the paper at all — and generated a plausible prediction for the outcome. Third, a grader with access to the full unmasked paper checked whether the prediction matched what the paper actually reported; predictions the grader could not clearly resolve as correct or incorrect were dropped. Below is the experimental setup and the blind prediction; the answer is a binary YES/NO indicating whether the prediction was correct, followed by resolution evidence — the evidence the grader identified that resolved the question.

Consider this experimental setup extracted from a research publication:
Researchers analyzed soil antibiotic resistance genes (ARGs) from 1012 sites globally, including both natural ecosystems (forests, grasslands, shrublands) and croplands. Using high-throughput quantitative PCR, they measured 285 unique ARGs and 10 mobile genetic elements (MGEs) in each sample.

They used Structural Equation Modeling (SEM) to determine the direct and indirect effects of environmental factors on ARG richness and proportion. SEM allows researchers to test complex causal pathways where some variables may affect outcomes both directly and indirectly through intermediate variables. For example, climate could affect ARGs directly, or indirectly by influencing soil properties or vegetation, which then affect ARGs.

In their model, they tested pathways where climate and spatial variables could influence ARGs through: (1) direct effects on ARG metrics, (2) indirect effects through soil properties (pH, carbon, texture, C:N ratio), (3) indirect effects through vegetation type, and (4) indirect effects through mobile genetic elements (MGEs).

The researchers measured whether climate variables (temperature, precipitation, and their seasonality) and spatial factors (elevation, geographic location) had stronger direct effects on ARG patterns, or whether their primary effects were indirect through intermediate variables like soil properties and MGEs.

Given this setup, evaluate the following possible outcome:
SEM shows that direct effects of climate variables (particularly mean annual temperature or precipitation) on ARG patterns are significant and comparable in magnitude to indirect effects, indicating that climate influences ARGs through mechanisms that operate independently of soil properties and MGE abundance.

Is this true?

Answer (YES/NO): NO